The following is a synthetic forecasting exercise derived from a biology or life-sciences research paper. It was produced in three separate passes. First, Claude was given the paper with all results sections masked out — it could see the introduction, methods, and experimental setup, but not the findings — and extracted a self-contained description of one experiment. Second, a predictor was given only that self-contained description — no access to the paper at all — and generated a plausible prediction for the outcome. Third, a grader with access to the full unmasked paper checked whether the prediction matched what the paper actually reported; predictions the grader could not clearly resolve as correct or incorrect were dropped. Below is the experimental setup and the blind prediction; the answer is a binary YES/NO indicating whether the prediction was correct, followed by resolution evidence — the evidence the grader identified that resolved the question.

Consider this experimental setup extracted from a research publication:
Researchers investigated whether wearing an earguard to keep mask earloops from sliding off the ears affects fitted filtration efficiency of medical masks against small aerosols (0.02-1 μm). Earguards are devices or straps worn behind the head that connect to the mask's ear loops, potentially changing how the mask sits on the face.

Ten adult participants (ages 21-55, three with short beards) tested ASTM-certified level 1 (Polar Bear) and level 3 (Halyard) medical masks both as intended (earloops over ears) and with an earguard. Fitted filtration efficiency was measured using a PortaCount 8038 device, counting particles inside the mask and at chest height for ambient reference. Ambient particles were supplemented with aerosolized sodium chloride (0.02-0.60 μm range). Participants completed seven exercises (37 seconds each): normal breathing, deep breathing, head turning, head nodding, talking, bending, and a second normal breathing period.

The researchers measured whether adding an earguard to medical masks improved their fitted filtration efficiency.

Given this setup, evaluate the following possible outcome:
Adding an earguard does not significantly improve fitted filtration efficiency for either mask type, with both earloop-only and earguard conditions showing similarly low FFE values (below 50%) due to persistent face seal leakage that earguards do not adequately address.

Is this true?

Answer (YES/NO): NO